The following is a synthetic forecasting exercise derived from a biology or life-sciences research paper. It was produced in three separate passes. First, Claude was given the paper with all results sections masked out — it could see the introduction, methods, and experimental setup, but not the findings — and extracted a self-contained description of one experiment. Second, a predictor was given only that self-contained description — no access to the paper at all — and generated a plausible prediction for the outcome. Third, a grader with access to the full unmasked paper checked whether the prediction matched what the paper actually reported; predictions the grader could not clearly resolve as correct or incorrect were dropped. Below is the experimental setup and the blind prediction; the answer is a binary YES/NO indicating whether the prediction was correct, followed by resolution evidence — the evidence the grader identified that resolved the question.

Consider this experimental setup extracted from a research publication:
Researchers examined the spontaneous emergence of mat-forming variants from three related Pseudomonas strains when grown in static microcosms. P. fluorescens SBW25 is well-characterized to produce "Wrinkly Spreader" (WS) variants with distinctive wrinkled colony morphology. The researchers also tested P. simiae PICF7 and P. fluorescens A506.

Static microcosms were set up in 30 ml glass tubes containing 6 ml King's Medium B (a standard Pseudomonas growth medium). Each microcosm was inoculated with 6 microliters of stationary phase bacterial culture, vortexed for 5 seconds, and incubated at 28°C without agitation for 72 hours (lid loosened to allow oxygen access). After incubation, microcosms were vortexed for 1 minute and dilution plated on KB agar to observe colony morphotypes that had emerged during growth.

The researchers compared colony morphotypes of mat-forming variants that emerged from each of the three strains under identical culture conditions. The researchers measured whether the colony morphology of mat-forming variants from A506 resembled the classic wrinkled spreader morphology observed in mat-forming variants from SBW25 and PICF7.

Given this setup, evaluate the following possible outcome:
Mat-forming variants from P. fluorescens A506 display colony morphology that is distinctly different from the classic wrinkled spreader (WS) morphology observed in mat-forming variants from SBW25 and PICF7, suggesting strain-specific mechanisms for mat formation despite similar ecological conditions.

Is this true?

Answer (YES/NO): YES